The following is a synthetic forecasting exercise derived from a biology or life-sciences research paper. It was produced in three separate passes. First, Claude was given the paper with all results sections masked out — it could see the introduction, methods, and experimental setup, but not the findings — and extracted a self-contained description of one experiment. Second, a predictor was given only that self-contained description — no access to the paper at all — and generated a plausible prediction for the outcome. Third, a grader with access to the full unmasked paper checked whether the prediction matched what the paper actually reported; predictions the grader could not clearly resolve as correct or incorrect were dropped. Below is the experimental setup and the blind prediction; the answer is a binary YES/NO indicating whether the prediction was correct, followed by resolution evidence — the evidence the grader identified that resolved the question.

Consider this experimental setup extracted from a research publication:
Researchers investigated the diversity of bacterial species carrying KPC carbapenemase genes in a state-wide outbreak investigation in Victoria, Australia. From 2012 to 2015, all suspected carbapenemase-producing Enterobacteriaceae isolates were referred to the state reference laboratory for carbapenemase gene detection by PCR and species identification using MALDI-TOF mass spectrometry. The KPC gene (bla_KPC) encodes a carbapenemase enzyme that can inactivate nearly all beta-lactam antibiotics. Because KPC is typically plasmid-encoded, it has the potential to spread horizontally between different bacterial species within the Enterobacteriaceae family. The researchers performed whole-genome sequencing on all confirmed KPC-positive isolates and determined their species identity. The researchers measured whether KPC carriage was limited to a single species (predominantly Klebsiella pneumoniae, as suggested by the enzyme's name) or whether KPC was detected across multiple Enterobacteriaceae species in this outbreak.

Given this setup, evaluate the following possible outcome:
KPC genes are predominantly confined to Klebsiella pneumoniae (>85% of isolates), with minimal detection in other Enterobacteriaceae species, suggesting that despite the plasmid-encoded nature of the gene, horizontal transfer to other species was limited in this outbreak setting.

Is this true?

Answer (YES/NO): NO